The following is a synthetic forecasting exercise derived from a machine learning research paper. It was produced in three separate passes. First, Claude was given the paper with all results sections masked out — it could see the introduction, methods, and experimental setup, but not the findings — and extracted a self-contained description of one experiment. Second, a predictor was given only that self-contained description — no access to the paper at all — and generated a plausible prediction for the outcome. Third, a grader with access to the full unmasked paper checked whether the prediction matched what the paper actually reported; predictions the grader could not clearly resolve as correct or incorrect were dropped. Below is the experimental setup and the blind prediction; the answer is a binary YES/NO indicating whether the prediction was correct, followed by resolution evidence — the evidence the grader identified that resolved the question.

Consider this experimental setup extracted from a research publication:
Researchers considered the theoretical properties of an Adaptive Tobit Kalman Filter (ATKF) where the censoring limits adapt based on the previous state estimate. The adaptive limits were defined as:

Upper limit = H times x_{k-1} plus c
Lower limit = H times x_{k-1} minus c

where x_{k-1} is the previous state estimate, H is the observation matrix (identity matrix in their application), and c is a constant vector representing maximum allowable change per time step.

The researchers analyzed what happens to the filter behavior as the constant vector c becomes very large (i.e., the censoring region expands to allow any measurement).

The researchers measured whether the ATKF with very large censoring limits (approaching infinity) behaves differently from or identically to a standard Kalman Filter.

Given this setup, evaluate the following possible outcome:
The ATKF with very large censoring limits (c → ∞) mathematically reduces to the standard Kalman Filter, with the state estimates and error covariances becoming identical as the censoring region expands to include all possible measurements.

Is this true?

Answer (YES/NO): YES